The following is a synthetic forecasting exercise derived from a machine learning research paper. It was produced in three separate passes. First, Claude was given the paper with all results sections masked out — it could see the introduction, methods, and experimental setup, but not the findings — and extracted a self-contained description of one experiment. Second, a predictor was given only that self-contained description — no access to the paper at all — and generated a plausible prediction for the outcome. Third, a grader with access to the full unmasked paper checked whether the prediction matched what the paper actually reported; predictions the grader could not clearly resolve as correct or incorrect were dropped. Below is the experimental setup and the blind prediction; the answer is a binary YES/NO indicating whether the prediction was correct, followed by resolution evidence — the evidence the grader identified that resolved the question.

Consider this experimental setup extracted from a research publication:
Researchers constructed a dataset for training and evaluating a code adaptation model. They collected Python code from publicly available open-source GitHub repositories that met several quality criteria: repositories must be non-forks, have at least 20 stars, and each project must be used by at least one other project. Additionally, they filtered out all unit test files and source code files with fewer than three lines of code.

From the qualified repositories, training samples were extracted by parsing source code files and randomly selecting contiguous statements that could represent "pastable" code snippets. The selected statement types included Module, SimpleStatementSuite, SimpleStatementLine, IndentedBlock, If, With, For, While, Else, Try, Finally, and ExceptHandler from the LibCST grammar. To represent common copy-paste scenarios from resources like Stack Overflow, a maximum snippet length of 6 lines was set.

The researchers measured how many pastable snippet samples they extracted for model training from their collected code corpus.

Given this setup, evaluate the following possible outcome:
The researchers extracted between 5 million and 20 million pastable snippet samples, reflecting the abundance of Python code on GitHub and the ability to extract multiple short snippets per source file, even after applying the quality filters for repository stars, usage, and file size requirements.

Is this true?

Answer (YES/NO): NO